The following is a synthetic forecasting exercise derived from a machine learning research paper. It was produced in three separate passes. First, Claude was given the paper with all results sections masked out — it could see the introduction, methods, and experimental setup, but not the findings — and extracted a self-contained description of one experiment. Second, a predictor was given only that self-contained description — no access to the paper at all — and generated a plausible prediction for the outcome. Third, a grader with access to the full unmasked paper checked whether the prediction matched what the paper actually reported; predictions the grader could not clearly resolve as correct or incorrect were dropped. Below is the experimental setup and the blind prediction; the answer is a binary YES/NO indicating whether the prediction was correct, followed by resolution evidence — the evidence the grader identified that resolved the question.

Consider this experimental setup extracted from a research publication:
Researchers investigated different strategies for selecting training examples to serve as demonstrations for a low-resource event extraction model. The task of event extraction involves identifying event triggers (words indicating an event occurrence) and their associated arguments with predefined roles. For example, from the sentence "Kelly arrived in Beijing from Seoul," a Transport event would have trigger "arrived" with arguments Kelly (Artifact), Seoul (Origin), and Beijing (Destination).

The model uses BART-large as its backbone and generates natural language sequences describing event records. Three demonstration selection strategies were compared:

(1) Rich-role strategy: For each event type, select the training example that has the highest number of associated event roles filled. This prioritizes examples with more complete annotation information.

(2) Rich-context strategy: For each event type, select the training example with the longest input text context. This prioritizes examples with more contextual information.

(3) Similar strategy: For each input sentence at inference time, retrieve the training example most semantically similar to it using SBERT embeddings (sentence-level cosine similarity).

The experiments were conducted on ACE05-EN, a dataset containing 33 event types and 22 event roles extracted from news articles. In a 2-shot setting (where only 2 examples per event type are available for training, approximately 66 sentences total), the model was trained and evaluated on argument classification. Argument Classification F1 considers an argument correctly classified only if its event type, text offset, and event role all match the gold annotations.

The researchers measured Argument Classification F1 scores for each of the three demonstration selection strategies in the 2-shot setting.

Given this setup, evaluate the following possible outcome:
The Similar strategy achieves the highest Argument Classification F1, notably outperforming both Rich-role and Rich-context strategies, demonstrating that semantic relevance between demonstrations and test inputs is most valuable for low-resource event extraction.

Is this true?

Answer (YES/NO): YES